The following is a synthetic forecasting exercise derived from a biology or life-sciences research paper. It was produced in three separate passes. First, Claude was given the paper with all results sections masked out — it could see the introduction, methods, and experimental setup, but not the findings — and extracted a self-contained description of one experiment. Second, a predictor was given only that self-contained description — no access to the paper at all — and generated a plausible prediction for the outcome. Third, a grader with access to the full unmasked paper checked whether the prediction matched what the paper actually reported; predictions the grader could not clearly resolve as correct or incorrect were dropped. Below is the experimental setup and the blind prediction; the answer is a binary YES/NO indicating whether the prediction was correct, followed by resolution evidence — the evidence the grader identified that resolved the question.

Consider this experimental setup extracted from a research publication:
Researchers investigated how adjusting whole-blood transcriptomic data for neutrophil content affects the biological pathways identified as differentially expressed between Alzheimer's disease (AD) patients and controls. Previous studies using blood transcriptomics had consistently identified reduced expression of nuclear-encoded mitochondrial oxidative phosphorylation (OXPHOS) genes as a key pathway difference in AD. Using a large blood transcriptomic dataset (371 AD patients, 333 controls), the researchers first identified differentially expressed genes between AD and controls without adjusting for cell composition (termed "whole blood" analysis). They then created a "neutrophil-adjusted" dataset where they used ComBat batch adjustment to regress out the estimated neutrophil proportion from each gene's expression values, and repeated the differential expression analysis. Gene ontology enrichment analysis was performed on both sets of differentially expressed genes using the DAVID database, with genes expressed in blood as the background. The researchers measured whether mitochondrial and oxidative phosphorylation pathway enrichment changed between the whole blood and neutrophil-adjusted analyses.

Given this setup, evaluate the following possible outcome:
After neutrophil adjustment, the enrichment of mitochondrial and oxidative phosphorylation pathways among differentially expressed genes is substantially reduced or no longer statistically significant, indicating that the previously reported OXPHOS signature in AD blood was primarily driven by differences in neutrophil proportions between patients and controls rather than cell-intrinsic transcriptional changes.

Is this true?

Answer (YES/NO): NO